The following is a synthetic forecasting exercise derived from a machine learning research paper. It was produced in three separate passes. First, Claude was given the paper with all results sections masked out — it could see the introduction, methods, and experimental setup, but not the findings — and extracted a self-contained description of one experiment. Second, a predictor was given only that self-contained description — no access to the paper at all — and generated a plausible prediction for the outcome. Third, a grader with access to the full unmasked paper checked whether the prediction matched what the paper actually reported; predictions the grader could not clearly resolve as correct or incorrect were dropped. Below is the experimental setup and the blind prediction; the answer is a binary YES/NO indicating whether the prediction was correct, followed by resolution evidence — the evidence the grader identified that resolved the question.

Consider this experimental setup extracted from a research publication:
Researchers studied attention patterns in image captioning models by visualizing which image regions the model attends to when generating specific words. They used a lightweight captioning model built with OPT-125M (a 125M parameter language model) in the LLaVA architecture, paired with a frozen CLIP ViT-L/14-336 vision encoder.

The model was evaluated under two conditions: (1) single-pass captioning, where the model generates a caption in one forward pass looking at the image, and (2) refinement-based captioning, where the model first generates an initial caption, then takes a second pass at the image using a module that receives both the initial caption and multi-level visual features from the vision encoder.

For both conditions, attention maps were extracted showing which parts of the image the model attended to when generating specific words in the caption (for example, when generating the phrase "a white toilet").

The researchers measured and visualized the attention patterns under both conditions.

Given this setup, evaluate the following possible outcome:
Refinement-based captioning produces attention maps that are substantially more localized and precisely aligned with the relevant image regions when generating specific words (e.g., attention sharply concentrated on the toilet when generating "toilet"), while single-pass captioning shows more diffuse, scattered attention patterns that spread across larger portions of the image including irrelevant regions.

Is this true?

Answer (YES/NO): YES